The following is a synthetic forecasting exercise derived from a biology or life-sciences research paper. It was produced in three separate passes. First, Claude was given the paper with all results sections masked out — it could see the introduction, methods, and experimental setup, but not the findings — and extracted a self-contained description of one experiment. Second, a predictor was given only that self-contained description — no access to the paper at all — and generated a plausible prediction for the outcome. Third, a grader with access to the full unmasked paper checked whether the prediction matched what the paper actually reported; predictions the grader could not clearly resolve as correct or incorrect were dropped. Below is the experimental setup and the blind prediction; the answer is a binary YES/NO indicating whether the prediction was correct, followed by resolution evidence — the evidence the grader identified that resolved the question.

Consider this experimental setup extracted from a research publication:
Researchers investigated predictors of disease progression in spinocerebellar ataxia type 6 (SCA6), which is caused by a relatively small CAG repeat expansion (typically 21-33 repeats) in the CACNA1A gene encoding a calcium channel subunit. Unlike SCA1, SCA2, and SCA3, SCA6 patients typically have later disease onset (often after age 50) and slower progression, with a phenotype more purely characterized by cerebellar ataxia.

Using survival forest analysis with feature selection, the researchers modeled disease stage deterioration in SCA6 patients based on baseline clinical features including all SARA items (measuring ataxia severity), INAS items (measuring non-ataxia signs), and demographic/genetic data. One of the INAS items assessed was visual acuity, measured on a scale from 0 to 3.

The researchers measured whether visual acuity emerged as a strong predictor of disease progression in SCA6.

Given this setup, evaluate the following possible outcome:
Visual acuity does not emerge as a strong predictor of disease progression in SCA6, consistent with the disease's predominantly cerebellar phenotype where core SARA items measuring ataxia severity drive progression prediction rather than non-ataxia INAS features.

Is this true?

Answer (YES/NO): NO